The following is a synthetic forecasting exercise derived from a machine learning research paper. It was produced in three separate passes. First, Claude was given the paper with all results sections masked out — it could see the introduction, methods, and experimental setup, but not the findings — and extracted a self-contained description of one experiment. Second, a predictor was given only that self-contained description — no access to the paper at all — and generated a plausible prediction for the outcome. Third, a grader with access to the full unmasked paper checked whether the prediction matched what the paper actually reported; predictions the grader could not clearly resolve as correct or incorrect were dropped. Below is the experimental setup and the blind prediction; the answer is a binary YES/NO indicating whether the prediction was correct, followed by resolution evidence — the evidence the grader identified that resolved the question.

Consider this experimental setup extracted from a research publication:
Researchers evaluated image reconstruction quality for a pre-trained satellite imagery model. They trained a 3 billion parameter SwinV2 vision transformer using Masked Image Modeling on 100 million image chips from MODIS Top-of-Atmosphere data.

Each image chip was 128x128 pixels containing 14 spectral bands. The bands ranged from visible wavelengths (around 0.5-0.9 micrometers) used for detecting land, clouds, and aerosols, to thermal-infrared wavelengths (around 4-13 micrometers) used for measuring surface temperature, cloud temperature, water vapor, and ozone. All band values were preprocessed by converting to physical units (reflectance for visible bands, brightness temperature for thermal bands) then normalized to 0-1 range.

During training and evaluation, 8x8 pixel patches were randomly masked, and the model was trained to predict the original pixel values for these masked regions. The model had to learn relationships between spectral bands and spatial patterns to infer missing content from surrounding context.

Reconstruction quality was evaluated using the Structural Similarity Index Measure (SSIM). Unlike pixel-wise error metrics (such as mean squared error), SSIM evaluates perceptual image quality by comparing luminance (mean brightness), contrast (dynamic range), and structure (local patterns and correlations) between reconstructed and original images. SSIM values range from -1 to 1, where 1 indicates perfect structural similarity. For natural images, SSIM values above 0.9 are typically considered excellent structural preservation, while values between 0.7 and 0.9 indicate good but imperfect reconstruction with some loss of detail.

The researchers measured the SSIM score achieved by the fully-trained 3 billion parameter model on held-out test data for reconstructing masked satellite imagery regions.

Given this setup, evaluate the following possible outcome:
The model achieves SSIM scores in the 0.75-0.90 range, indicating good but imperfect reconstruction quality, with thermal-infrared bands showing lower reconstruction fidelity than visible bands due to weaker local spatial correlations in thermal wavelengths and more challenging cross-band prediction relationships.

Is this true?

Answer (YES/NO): NO